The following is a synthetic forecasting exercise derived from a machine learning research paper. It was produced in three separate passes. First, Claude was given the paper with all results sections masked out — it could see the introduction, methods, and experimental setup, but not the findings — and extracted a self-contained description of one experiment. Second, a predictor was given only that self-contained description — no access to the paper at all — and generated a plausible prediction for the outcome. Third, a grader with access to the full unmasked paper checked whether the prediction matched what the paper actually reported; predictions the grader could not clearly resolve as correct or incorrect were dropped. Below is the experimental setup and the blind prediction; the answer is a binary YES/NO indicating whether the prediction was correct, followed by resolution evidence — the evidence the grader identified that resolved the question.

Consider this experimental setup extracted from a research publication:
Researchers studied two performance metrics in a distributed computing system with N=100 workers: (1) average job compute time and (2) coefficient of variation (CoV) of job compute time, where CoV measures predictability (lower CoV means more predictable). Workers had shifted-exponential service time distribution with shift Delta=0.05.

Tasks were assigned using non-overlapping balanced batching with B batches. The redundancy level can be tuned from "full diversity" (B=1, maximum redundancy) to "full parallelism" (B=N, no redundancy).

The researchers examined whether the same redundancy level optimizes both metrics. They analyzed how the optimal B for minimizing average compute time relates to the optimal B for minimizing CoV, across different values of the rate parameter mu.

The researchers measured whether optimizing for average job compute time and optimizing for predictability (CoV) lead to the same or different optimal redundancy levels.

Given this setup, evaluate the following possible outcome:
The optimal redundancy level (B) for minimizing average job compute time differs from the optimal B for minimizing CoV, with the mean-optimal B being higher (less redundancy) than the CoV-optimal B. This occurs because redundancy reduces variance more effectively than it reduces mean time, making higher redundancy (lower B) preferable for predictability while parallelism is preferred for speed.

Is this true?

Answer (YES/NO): NO